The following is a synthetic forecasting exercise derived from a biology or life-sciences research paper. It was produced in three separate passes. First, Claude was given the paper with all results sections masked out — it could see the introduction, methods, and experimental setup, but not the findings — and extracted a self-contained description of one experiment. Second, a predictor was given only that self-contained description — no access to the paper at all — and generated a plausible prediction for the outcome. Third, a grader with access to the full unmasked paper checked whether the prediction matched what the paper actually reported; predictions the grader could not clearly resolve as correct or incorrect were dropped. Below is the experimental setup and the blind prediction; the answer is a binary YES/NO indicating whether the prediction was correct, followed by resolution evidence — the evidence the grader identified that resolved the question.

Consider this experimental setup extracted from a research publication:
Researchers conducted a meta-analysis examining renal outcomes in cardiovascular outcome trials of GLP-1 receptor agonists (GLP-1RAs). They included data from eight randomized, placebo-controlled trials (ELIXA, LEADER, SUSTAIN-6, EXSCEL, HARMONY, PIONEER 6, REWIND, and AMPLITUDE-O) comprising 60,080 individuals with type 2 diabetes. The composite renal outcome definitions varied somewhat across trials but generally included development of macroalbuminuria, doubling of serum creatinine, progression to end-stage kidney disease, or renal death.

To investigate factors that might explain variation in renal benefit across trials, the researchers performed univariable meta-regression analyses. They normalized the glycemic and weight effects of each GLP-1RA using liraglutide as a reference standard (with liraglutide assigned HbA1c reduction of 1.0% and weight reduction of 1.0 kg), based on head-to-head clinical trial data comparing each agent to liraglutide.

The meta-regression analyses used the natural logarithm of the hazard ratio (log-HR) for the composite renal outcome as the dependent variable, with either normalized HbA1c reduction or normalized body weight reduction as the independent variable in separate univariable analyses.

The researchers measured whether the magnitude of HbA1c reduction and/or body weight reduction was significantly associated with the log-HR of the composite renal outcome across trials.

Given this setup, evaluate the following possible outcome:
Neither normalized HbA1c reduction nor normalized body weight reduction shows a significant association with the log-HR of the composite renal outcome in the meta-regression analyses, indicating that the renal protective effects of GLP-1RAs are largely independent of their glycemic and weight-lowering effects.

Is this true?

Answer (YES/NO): NO